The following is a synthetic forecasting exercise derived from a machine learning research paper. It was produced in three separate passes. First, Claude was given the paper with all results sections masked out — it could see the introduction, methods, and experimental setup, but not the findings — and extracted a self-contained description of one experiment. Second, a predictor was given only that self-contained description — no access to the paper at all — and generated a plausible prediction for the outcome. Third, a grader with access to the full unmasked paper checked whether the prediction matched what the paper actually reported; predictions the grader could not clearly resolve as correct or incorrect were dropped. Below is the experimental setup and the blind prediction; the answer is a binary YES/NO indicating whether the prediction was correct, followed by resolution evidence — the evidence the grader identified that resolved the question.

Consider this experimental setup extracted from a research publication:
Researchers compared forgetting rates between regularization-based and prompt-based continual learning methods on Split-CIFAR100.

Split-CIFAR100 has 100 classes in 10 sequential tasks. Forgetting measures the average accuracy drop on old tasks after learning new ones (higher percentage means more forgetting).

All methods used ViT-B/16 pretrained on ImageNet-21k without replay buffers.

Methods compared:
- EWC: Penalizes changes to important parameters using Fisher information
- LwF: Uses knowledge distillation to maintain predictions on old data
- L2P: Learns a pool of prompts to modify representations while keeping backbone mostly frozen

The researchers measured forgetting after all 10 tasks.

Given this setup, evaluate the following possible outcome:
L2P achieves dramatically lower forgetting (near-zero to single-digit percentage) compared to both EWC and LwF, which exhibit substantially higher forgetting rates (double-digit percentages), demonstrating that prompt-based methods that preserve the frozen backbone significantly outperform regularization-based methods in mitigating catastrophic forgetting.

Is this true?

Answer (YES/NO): YES